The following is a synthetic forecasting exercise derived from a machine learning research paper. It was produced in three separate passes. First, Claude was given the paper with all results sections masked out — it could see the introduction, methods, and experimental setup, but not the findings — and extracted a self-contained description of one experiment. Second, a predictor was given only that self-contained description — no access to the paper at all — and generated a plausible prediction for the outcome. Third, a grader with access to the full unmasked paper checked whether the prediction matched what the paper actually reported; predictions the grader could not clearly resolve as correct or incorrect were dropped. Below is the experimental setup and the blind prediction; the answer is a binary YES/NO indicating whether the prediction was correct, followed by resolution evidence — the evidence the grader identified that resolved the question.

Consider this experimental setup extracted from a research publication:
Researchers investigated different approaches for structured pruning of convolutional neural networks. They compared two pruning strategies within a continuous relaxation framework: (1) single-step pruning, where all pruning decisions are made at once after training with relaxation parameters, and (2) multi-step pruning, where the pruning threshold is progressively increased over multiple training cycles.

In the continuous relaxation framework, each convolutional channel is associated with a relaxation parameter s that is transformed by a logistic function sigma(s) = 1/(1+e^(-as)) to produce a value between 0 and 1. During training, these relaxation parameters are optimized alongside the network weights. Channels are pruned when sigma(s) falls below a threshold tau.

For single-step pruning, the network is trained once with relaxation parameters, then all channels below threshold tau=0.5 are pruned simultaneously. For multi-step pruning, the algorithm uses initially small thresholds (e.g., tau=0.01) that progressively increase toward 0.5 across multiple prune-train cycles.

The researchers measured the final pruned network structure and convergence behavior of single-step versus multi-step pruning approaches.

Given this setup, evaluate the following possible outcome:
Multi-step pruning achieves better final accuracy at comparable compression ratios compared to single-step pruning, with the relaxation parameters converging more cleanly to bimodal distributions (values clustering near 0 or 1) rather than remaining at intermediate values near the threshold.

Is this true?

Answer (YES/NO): NO